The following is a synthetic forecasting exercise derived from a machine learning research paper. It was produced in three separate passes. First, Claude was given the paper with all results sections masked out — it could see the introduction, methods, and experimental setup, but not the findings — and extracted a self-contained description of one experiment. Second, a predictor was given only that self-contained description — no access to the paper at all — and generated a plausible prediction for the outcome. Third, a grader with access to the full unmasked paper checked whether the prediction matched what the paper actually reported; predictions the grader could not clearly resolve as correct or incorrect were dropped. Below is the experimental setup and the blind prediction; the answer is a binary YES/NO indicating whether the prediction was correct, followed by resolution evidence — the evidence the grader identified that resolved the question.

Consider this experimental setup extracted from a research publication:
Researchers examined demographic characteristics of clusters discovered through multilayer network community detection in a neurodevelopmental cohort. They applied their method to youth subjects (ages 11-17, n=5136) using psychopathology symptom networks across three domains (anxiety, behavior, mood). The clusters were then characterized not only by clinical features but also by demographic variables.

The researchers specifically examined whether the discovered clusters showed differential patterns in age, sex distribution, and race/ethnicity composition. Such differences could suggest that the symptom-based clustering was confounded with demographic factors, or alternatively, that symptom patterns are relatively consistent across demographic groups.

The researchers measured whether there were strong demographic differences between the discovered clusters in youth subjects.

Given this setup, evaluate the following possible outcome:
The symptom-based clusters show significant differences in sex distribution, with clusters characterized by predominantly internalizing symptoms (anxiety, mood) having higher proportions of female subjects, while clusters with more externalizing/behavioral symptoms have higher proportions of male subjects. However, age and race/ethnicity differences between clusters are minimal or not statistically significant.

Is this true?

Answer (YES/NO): NO